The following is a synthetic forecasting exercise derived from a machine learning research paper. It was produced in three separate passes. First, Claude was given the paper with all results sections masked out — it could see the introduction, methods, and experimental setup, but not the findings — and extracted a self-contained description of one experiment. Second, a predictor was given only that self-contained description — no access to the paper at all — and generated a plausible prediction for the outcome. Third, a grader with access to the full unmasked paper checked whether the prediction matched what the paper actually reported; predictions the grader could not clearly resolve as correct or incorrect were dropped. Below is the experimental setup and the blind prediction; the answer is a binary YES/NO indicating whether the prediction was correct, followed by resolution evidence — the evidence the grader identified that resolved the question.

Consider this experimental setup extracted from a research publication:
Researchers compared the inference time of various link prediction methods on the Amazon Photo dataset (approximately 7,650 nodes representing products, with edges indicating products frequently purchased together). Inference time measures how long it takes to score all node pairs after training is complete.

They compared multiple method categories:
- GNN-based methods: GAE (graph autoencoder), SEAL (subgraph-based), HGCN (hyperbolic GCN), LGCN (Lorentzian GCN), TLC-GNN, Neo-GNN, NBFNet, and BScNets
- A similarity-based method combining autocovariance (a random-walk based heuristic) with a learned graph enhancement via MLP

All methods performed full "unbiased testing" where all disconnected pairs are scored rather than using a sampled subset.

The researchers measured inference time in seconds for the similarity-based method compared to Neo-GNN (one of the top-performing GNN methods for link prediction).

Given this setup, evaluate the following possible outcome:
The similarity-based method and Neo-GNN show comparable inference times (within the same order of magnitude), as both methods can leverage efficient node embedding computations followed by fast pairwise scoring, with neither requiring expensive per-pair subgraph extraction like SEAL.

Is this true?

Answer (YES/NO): NO